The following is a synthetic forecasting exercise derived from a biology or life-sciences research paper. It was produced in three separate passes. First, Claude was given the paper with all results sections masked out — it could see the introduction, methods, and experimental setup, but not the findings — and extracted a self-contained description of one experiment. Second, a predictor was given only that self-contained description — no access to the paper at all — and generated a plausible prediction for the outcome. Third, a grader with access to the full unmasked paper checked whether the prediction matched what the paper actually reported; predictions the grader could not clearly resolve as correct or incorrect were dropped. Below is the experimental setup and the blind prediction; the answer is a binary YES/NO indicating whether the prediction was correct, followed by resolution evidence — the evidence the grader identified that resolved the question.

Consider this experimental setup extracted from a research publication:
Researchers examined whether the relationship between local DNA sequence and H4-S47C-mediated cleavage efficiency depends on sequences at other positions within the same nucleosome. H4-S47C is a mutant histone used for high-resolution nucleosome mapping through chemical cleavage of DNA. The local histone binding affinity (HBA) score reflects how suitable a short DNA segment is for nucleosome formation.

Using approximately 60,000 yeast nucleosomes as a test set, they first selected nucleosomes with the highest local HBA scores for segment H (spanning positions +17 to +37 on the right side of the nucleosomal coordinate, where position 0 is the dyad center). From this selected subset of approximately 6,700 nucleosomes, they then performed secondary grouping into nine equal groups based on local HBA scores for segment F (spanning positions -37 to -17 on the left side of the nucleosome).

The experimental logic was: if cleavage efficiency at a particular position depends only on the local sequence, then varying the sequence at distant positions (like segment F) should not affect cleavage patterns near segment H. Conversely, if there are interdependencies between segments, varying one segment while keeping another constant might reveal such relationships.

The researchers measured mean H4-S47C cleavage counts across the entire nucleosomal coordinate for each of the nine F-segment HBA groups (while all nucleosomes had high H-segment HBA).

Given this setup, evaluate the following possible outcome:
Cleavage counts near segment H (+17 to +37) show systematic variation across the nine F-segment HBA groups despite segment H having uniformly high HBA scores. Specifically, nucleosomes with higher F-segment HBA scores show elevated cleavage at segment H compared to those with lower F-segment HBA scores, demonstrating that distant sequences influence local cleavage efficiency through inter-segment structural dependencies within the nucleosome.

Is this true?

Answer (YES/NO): NO